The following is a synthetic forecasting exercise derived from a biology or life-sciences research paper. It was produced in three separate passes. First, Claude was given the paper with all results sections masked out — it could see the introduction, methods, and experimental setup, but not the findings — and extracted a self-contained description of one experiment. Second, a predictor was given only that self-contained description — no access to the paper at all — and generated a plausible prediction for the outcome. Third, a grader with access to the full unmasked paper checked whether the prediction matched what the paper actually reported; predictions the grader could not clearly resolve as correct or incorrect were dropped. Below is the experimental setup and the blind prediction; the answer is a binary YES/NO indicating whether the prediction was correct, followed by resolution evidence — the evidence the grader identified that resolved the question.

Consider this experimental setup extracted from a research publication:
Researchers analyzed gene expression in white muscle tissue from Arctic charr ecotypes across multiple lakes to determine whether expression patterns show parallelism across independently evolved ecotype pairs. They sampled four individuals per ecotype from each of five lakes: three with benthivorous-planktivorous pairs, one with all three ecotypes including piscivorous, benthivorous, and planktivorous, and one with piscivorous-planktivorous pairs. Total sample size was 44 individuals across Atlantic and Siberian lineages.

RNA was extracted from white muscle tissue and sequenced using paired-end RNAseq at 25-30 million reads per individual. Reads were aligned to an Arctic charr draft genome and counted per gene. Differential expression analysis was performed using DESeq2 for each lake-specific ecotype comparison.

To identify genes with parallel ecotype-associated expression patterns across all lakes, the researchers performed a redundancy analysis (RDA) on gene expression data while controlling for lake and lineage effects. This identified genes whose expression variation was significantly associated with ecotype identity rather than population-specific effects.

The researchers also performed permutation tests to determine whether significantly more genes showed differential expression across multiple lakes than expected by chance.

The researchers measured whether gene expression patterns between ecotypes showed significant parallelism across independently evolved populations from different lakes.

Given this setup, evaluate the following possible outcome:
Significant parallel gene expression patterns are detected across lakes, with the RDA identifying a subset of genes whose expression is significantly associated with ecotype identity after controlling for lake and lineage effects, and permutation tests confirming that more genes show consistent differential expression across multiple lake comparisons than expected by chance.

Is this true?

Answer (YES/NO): YES